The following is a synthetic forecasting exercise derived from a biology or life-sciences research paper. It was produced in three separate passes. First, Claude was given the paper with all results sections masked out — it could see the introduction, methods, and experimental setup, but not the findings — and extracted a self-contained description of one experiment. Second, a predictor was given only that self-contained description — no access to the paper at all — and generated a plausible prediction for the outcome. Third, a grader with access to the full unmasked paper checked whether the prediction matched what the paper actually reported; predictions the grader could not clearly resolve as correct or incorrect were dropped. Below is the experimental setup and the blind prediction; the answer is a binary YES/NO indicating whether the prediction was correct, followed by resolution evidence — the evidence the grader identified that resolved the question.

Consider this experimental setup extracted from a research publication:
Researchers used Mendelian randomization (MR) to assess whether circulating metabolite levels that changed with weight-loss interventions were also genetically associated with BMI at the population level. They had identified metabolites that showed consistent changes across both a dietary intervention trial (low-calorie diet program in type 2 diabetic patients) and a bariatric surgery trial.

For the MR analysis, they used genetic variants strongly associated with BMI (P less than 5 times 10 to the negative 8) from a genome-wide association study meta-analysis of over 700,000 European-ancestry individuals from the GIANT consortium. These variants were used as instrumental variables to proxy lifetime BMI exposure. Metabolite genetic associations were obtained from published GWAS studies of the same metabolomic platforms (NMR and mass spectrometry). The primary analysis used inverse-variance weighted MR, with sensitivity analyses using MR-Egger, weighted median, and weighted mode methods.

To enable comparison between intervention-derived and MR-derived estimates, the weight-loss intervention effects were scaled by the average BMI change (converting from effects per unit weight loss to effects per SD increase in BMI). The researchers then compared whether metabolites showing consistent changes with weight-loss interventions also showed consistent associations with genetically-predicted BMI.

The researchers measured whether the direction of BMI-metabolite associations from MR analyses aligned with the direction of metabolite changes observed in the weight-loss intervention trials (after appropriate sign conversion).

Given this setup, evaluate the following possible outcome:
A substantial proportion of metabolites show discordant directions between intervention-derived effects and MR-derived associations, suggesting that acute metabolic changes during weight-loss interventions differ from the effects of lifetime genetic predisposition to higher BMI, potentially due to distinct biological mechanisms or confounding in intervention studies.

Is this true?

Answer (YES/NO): NO